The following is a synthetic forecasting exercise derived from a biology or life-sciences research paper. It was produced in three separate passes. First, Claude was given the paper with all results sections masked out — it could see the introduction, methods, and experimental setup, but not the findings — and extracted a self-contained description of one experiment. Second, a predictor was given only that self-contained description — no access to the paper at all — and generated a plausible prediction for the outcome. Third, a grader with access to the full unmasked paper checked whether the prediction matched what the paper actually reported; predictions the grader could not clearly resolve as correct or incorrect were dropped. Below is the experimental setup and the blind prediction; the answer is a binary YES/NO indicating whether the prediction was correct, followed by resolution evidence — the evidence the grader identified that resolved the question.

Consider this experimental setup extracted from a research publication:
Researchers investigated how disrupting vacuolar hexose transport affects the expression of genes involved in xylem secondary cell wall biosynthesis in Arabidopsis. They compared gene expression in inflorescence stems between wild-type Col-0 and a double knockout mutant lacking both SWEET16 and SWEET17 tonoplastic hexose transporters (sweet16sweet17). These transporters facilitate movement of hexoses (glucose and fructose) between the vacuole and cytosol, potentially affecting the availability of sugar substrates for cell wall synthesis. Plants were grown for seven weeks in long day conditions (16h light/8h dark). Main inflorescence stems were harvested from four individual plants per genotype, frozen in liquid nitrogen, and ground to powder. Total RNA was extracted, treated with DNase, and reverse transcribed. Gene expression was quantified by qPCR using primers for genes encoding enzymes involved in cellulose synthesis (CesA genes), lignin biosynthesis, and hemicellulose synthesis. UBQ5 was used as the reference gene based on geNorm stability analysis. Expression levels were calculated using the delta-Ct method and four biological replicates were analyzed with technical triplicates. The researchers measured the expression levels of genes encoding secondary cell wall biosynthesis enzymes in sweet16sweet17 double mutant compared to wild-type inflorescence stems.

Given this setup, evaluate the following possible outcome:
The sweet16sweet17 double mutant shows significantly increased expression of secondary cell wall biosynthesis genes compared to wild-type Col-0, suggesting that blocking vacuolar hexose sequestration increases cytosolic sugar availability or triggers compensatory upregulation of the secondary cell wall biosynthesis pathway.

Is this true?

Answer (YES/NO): YES